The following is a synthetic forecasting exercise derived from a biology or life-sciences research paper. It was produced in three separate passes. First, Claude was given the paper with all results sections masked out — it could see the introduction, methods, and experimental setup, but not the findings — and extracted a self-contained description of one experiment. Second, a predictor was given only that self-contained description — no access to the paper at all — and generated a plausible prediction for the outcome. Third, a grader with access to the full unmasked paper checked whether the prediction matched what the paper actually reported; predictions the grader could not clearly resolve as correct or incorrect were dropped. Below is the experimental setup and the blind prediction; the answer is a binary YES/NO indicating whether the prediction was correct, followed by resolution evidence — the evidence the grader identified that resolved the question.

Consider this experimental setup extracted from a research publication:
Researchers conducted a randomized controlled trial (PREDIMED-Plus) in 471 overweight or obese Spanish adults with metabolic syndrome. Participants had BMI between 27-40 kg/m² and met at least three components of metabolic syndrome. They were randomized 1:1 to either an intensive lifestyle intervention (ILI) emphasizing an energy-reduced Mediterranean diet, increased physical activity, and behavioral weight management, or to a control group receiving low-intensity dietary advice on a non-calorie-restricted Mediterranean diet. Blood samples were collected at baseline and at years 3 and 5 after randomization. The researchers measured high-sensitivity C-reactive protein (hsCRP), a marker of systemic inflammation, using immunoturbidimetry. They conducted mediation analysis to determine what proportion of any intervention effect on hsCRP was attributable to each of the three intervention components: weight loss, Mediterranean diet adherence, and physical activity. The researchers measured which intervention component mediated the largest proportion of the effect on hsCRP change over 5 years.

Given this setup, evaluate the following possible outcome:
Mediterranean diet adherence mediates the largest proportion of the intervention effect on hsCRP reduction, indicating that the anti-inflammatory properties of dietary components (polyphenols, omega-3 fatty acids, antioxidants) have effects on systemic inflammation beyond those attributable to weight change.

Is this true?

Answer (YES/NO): NO